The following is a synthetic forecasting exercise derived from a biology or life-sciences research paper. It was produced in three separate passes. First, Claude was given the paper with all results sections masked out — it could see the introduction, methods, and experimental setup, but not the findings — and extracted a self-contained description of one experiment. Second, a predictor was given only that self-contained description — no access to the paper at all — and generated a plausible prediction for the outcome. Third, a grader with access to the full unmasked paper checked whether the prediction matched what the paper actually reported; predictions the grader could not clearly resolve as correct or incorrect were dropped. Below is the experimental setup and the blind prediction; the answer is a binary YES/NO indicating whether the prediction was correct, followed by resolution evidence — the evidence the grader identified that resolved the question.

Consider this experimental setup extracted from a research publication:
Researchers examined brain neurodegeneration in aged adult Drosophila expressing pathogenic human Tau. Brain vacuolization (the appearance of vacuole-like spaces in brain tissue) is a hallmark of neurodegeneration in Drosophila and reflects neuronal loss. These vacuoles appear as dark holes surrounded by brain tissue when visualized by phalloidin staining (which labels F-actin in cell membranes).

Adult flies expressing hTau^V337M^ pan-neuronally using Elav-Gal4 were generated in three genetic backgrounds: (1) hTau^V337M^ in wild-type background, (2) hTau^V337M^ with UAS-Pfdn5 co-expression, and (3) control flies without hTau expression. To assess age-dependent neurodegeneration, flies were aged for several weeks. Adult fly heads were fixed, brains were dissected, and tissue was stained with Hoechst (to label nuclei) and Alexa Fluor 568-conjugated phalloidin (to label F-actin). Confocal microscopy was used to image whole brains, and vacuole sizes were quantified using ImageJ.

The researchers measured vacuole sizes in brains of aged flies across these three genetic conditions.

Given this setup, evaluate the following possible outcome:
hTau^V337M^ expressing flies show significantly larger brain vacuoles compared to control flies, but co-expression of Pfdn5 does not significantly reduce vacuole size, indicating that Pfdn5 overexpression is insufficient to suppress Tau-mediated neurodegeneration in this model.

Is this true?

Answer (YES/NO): NO